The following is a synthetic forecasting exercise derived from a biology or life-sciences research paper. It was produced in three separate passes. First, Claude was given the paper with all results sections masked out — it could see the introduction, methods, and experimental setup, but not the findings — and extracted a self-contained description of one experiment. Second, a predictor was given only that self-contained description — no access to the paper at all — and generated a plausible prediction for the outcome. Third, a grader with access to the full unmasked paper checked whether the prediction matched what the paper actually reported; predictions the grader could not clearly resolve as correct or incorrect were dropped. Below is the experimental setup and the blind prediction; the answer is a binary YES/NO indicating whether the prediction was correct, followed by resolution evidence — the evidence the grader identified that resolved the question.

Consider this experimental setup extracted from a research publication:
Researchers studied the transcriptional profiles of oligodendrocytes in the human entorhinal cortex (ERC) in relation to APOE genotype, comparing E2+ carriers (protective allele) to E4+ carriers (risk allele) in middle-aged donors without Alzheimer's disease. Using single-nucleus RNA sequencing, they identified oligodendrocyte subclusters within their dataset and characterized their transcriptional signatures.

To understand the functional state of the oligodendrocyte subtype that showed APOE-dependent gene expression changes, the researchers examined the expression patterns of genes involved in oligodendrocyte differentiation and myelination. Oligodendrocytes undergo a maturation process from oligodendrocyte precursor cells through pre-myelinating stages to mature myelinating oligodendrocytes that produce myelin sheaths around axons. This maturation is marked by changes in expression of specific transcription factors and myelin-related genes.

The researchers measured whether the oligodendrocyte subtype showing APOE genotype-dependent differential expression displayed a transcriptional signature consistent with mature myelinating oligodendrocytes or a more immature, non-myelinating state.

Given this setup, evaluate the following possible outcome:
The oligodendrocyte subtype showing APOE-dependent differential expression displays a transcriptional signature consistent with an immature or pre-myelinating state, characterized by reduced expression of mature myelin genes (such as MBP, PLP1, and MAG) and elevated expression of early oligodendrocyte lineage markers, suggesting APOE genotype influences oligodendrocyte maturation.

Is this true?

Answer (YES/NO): YES